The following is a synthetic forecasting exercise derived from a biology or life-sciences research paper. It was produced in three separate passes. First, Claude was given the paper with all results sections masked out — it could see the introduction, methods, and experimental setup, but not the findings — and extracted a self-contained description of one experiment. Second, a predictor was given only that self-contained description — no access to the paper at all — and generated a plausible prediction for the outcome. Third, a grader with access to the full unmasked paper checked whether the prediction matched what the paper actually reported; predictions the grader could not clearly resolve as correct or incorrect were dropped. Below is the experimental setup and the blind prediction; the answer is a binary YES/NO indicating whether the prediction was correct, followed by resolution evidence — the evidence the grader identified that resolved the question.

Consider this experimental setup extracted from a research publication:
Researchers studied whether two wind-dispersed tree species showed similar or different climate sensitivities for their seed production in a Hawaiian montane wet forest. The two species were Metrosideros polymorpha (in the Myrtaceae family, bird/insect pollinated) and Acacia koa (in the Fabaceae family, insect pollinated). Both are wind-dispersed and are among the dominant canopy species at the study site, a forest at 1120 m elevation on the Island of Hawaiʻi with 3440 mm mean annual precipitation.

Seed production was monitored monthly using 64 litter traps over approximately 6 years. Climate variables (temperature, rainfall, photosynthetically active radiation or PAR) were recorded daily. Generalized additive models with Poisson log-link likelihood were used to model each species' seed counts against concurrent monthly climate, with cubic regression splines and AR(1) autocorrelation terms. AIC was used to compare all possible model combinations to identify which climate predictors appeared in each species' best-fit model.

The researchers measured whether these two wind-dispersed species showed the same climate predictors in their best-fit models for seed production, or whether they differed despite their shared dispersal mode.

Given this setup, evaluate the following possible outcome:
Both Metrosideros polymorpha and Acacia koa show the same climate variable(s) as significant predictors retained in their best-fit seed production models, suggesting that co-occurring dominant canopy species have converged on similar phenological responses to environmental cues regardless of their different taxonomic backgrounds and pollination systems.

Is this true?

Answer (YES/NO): YES